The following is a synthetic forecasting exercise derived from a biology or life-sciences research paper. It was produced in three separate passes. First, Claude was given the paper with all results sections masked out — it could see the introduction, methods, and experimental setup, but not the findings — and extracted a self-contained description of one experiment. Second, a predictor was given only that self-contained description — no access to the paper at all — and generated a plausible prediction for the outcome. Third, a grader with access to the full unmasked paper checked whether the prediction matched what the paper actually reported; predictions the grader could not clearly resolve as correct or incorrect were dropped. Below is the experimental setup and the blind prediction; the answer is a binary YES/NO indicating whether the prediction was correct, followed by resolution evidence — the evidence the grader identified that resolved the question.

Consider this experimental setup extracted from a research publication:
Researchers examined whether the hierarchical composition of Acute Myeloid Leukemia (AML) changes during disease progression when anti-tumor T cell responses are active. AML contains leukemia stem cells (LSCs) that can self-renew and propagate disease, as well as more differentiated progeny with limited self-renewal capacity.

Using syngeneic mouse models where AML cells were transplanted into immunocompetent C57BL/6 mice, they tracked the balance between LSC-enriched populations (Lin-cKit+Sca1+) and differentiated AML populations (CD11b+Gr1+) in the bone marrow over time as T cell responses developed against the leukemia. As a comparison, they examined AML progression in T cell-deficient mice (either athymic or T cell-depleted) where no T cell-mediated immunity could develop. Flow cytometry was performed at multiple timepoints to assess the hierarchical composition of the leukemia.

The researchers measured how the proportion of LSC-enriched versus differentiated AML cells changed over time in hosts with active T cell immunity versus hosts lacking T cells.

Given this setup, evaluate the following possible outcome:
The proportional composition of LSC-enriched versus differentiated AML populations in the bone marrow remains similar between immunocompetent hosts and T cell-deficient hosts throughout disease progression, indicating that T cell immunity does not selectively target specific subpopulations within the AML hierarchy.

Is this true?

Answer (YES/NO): NO